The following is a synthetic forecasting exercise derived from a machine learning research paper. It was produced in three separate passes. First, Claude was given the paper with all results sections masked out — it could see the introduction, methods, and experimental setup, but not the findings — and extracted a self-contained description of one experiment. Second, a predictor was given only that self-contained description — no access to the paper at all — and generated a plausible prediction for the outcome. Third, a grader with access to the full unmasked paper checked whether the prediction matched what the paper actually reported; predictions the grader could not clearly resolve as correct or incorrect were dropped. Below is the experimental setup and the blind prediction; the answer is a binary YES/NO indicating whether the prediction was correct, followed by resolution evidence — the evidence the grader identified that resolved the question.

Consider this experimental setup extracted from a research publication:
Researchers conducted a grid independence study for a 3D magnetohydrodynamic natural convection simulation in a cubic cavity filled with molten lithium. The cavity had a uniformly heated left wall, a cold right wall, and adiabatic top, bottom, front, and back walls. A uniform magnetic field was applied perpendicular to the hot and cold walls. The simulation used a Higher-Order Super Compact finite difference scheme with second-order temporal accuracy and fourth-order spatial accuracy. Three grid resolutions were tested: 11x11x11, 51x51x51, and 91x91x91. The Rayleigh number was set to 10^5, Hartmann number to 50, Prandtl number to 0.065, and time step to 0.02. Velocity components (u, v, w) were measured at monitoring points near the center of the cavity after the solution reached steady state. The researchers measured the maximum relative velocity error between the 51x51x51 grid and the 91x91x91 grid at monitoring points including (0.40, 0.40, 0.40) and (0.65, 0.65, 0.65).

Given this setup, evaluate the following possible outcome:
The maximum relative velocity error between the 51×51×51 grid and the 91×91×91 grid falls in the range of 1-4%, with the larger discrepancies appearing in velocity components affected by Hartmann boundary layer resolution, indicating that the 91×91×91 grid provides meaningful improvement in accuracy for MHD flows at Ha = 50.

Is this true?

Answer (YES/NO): NO